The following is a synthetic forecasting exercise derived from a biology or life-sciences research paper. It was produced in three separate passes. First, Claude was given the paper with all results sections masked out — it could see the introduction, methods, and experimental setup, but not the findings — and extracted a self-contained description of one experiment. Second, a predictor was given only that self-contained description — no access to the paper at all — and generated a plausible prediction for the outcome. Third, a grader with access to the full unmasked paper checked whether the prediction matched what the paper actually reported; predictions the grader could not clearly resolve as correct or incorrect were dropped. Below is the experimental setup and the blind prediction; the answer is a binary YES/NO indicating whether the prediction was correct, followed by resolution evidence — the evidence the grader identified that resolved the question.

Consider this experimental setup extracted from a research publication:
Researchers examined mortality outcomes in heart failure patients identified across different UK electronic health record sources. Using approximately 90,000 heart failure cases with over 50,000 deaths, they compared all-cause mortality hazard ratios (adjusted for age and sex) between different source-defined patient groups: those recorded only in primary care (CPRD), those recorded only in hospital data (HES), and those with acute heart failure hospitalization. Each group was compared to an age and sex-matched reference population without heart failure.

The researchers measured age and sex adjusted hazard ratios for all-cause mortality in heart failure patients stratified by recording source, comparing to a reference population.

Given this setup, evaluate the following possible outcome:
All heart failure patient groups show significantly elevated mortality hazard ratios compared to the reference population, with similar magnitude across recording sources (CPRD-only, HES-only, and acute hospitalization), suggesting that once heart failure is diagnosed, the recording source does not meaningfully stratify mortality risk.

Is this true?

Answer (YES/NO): NO